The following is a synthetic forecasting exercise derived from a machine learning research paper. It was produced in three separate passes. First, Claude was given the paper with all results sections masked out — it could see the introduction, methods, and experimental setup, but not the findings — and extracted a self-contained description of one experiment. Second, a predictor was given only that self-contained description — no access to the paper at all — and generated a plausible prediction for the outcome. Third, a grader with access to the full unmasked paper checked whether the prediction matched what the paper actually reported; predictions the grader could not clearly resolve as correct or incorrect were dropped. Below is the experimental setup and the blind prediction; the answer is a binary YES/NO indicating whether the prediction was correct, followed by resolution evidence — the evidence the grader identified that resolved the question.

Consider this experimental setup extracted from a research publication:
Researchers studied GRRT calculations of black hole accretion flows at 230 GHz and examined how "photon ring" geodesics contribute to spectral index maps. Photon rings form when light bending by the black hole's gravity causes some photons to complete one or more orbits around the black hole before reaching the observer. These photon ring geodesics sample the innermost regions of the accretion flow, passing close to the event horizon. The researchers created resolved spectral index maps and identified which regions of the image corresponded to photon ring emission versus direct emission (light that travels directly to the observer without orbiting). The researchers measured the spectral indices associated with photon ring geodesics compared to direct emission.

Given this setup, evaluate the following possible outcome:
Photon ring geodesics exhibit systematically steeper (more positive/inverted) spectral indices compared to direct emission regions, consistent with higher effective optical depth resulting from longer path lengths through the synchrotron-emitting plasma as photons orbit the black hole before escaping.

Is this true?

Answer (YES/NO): YES